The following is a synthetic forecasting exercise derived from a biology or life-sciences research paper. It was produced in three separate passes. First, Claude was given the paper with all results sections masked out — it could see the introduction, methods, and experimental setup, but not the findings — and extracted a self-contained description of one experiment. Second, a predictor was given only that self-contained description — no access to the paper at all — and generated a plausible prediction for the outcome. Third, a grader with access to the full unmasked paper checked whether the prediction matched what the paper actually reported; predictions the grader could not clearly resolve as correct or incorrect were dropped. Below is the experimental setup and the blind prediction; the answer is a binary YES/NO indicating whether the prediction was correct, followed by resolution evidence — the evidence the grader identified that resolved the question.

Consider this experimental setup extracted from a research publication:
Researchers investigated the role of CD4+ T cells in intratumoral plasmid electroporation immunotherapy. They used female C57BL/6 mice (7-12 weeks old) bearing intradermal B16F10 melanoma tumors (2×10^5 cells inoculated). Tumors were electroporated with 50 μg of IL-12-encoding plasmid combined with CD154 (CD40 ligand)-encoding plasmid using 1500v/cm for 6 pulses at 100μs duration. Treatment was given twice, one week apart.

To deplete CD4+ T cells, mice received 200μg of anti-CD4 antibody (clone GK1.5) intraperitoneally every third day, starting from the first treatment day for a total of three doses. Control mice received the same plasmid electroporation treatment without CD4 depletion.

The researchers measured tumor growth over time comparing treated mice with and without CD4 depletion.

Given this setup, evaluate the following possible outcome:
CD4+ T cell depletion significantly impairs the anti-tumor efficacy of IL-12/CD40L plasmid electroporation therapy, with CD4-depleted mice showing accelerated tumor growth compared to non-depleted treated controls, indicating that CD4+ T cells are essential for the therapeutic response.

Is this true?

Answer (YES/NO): NO